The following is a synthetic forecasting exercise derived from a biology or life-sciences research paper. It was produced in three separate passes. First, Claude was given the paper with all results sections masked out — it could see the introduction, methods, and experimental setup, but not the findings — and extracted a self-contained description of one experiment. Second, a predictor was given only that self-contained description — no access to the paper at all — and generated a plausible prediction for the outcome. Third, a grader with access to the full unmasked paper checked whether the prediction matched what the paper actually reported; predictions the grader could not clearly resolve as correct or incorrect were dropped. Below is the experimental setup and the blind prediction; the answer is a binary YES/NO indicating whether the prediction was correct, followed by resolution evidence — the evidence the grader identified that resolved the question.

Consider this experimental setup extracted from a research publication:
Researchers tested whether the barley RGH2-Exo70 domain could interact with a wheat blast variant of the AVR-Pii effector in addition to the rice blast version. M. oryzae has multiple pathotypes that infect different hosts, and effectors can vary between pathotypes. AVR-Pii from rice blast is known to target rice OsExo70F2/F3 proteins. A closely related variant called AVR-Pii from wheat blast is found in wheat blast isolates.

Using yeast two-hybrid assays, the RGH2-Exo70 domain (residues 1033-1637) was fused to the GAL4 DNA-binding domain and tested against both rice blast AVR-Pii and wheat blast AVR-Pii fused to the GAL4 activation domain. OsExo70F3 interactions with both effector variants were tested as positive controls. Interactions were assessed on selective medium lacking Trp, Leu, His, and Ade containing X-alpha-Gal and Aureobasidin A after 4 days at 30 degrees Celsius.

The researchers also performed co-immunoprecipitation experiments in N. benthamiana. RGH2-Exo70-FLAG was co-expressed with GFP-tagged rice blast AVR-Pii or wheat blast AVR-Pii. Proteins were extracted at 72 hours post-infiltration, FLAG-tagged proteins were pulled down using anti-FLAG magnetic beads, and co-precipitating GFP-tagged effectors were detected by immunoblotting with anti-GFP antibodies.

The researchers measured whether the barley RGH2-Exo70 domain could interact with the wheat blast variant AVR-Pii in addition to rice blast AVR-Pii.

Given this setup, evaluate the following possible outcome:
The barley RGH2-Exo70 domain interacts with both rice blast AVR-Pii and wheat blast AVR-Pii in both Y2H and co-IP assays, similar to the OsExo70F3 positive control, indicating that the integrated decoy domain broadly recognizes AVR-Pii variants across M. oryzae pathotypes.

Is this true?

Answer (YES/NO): NO